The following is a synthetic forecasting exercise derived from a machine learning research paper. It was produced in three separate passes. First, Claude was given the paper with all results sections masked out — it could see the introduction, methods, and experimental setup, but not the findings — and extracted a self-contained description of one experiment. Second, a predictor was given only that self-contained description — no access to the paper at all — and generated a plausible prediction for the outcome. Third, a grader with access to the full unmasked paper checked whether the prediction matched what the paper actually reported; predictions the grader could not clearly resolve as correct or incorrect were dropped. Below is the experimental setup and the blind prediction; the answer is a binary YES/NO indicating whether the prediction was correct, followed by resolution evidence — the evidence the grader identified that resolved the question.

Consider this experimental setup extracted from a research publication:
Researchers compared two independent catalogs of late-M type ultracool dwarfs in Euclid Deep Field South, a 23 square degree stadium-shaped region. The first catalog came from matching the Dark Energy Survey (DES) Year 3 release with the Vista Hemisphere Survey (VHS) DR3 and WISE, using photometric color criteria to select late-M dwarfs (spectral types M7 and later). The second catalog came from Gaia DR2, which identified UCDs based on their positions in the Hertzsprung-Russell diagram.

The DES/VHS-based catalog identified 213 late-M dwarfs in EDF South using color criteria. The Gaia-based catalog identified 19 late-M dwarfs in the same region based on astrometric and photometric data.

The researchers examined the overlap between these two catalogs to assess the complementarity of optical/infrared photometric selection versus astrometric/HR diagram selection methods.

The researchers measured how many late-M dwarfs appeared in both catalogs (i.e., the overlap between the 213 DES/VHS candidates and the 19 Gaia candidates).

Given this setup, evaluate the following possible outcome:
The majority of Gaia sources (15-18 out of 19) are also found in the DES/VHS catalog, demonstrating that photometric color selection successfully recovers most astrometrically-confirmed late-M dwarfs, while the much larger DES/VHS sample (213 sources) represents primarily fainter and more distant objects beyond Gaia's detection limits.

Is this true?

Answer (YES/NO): NO